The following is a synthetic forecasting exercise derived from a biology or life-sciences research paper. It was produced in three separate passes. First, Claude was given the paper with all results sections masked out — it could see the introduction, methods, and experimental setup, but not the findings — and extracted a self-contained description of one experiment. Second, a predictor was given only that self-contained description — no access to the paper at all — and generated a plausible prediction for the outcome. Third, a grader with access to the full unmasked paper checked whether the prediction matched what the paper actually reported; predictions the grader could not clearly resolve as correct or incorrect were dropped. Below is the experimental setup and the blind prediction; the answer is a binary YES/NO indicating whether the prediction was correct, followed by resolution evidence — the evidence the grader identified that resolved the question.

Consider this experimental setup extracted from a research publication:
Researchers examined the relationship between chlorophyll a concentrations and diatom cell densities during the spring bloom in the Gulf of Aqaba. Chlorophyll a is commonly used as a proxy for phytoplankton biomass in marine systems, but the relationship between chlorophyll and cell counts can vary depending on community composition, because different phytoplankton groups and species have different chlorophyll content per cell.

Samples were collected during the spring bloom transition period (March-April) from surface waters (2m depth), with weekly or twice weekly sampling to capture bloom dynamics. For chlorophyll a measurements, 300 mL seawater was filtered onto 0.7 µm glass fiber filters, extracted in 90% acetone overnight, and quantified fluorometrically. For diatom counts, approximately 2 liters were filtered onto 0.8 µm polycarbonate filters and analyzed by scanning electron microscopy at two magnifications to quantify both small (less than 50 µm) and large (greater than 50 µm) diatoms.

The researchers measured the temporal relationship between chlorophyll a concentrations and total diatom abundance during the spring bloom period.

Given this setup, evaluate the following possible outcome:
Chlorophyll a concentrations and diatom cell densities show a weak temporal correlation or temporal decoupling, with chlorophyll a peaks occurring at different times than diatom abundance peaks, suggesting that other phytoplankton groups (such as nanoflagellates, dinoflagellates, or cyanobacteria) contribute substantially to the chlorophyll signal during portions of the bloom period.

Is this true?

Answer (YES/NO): NO